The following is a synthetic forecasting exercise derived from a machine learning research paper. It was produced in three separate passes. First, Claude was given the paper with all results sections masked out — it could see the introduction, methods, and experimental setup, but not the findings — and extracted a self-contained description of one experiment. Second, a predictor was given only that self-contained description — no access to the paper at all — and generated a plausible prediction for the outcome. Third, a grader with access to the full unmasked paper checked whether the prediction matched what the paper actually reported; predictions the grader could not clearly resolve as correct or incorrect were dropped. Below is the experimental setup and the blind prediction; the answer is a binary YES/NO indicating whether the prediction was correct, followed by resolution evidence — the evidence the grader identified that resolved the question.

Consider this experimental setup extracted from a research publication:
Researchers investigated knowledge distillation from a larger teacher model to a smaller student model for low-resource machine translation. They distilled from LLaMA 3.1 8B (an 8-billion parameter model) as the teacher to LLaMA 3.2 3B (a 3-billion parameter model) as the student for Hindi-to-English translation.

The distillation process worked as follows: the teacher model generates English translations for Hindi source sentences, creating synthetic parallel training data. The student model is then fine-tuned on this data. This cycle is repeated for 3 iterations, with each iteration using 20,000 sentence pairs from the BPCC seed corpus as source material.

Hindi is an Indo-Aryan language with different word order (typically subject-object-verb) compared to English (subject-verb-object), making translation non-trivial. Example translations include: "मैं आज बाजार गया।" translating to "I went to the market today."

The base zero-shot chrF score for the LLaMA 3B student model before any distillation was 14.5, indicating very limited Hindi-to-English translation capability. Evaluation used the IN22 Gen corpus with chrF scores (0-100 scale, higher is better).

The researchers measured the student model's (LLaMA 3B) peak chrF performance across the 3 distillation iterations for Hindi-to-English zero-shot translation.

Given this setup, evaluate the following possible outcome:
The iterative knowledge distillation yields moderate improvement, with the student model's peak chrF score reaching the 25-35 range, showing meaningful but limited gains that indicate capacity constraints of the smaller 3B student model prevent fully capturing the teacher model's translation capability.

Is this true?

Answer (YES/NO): NO